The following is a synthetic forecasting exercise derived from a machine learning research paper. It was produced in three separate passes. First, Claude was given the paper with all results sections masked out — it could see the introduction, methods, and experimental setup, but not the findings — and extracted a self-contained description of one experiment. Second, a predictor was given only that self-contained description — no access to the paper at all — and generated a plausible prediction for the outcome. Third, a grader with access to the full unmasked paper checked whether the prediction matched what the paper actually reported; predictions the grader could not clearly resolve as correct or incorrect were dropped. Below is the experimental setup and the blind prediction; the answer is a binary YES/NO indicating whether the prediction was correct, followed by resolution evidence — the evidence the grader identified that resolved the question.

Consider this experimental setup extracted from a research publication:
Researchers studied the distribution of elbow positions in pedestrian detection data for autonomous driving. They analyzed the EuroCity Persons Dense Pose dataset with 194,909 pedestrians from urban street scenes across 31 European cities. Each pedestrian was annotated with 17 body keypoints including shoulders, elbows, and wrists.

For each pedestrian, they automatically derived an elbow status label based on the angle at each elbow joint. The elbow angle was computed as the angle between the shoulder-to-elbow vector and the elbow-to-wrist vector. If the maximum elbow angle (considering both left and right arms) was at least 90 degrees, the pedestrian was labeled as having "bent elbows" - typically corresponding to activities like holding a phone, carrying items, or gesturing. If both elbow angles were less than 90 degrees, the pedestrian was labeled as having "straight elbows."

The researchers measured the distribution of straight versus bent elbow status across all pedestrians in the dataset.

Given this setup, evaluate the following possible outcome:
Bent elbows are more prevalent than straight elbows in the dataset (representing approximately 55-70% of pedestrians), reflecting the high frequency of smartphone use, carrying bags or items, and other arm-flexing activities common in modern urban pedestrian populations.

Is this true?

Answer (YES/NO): NO